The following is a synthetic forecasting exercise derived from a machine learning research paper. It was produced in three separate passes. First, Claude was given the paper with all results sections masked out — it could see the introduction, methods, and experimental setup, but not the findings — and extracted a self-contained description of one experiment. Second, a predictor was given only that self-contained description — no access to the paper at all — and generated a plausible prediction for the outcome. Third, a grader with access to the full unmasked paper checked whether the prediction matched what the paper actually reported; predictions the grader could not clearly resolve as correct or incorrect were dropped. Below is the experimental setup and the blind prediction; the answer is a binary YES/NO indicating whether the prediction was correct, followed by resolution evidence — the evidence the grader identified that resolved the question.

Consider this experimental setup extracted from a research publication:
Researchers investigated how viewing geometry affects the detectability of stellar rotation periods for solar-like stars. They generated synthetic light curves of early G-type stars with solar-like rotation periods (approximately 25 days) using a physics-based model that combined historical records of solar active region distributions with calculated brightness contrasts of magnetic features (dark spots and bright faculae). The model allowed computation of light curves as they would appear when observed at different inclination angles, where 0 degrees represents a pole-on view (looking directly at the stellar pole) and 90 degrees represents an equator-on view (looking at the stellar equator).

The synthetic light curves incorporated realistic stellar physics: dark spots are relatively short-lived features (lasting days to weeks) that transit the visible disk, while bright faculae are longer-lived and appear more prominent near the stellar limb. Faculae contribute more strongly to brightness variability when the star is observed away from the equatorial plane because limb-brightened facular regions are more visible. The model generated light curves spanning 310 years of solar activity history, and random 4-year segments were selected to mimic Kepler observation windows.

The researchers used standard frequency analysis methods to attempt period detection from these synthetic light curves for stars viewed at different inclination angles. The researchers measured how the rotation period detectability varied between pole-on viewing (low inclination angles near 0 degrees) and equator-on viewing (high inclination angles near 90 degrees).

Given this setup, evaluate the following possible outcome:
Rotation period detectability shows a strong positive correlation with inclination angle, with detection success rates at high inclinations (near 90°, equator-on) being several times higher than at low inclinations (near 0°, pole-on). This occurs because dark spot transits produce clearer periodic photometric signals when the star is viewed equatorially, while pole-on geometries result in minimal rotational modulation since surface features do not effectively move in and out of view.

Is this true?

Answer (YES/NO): NO